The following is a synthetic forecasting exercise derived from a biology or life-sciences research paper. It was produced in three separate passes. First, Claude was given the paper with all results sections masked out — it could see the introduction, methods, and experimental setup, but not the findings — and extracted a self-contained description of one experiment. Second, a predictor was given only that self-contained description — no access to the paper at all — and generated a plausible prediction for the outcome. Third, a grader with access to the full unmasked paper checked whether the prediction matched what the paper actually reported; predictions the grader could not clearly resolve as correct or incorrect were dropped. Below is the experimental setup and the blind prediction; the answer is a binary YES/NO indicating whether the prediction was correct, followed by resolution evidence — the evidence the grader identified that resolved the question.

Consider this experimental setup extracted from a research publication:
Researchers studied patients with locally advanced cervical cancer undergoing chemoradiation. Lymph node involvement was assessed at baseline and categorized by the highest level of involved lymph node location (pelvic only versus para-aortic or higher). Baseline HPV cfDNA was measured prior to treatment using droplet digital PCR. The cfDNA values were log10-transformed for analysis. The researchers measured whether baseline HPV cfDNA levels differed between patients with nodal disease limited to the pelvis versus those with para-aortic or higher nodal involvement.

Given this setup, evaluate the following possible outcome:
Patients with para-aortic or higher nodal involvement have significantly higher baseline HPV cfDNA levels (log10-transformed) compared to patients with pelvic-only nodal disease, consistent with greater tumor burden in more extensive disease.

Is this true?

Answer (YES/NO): YES